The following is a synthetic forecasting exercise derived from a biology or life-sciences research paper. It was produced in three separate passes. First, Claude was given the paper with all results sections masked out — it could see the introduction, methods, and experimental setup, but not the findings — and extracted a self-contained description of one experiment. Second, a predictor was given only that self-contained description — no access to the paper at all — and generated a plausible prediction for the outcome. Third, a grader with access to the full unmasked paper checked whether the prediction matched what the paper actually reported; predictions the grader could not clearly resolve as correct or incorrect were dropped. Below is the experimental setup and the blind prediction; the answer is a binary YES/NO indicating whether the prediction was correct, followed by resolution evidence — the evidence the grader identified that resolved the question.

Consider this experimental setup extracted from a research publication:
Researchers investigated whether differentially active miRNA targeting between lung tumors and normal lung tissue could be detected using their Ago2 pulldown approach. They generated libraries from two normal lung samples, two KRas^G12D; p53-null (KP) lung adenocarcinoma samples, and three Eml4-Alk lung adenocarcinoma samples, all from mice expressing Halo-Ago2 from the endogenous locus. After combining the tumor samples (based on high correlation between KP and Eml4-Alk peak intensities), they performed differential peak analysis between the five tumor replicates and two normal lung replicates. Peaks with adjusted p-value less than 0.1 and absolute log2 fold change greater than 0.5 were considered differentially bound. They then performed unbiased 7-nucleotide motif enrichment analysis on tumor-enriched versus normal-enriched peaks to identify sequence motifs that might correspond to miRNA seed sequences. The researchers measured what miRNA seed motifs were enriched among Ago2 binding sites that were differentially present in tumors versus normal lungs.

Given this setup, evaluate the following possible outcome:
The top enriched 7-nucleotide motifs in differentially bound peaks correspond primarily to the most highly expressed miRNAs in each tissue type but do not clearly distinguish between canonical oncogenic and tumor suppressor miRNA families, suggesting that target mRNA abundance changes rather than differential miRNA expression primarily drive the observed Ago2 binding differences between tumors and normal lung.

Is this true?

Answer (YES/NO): NO